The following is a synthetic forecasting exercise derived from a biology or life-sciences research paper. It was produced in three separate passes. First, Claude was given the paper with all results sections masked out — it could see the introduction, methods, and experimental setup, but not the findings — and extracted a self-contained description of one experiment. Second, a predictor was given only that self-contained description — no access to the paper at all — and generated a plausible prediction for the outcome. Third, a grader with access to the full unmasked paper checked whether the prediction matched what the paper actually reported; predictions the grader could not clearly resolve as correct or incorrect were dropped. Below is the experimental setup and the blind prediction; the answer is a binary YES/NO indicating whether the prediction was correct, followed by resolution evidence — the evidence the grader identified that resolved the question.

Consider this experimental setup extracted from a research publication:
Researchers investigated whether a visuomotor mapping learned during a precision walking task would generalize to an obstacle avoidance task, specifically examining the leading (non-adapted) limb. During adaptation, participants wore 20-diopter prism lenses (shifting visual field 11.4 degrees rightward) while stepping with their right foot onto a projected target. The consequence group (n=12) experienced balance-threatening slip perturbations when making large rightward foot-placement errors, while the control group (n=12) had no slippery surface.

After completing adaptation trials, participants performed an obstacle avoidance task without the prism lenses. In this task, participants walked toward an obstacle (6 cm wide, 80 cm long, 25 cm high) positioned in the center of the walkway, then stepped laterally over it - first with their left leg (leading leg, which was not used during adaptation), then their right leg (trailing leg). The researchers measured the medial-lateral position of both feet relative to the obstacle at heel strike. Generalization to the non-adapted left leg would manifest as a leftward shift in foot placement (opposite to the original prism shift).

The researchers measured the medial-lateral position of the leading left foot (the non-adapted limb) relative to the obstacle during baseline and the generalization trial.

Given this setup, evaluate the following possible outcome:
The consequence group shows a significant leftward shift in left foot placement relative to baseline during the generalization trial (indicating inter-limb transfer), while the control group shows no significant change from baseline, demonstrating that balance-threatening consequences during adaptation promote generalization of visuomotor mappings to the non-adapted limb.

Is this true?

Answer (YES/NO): NO